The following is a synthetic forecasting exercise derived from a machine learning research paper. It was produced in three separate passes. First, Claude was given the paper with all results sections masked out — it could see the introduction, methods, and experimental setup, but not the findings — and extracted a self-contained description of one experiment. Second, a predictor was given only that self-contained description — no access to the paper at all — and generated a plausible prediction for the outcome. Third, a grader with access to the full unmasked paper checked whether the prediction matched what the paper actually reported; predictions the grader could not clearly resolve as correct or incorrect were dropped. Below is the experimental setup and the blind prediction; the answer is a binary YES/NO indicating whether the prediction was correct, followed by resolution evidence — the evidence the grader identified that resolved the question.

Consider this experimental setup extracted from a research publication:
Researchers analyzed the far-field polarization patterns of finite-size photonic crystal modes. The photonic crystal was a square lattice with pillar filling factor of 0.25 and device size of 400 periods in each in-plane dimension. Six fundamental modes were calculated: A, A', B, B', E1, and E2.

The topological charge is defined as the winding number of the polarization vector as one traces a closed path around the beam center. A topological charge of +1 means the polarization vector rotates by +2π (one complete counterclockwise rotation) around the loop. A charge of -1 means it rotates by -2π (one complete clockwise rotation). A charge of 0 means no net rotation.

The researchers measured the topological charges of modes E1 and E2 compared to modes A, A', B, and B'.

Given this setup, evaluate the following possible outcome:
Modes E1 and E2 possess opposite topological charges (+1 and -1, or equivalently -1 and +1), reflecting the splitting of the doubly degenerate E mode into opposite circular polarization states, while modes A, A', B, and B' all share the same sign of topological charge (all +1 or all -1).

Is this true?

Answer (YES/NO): NO